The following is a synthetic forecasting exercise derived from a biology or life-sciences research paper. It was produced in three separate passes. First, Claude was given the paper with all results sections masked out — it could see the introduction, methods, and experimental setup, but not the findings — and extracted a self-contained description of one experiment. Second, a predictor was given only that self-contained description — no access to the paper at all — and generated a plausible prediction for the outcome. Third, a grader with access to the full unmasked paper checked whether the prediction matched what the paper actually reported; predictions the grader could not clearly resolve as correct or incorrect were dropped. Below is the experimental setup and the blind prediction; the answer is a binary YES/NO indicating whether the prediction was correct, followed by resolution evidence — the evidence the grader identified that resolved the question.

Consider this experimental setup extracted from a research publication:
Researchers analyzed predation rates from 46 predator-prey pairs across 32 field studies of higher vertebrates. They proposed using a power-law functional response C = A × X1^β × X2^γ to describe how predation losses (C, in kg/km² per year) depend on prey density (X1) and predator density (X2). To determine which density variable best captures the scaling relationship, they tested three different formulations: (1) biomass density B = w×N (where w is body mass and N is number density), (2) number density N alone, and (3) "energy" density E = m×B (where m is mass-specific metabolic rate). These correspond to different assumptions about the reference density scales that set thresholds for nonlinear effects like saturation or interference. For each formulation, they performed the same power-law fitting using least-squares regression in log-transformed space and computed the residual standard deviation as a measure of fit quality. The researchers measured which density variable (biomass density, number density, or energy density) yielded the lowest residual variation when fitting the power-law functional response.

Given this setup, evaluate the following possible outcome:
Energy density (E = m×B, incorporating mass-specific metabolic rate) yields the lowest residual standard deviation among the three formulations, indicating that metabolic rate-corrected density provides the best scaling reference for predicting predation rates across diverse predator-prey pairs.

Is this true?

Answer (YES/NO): NO